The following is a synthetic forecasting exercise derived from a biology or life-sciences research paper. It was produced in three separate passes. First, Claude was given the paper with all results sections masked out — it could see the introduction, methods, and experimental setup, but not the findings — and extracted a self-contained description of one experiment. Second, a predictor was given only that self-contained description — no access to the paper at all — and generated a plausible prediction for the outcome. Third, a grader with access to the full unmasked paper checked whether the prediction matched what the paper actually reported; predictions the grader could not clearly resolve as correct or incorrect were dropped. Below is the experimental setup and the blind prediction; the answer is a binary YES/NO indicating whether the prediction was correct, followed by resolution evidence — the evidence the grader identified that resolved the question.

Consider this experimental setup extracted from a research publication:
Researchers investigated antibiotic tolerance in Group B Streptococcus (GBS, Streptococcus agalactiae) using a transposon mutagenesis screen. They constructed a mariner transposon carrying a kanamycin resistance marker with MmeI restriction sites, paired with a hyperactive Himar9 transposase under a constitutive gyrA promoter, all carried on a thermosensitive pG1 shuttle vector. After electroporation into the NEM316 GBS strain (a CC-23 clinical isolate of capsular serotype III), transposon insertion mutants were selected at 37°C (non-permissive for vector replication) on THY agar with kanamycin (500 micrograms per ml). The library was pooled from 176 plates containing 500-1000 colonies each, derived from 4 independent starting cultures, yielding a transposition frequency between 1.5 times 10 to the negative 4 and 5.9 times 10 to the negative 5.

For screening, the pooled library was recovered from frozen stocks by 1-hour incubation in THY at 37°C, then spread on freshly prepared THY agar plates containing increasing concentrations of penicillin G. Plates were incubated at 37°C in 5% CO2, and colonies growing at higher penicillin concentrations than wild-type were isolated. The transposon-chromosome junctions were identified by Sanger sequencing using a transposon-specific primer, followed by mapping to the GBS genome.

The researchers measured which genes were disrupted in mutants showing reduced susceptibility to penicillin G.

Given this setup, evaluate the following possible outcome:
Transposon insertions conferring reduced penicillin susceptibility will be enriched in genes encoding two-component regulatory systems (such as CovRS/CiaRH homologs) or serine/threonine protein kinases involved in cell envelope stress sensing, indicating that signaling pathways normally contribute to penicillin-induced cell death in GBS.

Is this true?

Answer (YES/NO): NO